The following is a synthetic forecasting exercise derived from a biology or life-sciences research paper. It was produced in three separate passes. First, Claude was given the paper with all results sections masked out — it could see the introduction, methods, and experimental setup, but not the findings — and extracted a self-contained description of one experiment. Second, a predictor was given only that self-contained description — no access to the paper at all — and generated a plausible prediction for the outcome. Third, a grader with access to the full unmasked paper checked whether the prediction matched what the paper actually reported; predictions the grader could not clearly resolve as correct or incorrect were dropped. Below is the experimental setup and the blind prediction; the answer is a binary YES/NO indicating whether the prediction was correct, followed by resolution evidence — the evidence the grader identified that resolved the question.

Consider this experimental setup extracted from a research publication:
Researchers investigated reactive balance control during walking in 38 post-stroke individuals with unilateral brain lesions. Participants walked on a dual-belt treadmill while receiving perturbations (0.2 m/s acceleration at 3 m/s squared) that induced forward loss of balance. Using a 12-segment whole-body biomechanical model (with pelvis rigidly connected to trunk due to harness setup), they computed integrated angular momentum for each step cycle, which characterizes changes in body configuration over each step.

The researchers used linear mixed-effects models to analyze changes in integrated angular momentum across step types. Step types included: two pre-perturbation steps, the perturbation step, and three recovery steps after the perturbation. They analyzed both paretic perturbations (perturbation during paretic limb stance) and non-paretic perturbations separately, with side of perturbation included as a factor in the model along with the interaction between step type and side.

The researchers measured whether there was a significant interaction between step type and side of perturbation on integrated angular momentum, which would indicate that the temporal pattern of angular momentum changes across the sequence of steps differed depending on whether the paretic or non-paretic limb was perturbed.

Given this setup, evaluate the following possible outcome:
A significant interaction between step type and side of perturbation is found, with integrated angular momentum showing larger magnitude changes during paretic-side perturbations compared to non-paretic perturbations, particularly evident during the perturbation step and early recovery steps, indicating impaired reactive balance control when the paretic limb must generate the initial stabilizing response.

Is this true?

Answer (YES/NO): NO